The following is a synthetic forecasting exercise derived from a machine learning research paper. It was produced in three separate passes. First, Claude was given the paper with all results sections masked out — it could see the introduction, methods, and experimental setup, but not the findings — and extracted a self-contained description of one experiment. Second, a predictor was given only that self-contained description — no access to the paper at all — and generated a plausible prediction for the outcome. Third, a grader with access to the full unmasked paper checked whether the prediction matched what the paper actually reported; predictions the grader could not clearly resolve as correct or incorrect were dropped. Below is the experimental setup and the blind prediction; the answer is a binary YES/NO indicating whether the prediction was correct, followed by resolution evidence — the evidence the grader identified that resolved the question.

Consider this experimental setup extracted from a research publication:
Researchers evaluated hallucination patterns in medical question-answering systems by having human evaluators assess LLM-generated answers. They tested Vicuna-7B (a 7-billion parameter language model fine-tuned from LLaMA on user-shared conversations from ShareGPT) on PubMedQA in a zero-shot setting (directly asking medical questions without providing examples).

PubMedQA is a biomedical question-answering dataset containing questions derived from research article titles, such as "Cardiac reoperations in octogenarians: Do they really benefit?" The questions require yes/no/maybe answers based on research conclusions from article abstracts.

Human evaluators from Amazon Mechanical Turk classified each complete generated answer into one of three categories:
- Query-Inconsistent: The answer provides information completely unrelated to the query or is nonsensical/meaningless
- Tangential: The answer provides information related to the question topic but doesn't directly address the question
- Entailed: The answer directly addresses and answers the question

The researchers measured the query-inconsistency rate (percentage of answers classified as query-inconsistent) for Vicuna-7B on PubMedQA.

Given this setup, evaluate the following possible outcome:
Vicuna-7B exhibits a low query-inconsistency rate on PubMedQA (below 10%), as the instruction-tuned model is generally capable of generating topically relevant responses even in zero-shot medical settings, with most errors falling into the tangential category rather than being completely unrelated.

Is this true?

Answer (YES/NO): YES